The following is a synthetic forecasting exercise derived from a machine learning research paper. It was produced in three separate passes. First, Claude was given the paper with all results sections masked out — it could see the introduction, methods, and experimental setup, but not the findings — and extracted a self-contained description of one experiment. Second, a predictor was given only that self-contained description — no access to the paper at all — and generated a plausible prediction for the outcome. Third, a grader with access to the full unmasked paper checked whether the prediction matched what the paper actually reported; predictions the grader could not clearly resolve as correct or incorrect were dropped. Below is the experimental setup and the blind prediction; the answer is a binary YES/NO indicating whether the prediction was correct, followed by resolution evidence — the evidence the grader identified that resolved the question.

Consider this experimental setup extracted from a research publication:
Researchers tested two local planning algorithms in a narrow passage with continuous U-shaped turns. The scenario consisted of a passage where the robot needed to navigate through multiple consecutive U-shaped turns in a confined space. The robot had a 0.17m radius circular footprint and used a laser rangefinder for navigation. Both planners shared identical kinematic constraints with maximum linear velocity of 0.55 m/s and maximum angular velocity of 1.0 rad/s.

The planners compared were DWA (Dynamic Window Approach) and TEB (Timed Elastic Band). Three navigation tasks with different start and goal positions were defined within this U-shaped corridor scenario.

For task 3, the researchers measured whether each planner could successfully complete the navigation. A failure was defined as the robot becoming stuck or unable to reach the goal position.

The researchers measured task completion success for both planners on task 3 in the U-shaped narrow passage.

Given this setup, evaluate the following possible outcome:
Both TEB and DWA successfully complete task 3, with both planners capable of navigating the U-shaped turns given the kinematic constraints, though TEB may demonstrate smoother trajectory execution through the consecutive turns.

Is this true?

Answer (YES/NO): NO